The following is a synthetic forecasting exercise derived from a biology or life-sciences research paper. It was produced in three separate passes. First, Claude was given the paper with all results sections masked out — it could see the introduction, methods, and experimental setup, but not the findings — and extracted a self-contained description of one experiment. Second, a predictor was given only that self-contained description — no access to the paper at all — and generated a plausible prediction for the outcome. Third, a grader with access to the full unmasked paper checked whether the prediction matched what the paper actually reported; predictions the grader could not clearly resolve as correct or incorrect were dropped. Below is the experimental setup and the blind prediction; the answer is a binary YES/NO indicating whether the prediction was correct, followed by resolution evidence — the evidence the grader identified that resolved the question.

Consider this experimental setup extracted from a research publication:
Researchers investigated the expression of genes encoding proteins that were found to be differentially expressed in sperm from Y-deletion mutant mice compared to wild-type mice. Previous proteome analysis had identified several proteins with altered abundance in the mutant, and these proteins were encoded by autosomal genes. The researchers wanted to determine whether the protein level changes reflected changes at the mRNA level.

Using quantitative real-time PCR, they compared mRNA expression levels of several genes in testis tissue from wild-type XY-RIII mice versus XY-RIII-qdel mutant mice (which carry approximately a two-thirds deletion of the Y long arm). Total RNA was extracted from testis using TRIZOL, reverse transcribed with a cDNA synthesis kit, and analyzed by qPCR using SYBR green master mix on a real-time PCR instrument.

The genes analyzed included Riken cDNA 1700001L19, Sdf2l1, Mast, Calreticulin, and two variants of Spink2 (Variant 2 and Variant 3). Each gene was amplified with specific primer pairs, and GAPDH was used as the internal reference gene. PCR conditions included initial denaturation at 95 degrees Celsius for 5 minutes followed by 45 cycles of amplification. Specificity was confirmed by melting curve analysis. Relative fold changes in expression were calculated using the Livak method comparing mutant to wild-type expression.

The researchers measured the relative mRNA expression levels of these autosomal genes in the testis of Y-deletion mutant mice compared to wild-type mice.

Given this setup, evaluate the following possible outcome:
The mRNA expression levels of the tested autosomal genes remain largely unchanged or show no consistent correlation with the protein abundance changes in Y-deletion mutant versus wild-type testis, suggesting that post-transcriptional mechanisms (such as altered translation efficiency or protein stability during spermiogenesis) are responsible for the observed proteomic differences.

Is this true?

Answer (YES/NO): YES